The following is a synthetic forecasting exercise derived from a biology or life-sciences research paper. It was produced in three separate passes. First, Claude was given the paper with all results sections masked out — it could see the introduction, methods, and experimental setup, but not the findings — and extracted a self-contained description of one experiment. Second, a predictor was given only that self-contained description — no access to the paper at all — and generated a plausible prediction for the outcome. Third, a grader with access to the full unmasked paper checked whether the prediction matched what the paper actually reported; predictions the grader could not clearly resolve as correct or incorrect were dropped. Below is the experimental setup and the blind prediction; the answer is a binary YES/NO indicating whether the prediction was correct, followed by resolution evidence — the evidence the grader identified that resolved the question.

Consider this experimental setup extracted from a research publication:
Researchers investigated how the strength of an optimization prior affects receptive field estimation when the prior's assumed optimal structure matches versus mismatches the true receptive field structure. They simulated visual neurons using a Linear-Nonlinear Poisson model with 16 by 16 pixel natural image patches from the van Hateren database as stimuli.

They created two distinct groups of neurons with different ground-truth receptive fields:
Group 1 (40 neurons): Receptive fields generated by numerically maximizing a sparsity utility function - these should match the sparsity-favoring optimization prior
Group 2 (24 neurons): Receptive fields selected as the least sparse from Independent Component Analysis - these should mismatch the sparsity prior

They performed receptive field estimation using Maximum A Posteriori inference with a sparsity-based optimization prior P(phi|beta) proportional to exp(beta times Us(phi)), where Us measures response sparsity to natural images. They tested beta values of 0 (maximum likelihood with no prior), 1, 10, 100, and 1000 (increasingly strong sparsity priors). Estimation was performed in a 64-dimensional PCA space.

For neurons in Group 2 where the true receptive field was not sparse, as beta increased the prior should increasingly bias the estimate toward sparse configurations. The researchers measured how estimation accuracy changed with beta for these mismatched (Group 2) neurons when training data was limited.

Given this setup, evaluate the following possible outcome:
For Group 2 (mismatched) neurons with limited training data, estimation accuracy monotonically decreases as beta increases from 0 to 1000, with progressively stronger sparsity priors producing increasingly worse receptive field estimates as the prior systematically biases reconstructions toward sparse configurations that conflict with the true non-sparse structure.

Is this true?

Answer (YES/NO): NO